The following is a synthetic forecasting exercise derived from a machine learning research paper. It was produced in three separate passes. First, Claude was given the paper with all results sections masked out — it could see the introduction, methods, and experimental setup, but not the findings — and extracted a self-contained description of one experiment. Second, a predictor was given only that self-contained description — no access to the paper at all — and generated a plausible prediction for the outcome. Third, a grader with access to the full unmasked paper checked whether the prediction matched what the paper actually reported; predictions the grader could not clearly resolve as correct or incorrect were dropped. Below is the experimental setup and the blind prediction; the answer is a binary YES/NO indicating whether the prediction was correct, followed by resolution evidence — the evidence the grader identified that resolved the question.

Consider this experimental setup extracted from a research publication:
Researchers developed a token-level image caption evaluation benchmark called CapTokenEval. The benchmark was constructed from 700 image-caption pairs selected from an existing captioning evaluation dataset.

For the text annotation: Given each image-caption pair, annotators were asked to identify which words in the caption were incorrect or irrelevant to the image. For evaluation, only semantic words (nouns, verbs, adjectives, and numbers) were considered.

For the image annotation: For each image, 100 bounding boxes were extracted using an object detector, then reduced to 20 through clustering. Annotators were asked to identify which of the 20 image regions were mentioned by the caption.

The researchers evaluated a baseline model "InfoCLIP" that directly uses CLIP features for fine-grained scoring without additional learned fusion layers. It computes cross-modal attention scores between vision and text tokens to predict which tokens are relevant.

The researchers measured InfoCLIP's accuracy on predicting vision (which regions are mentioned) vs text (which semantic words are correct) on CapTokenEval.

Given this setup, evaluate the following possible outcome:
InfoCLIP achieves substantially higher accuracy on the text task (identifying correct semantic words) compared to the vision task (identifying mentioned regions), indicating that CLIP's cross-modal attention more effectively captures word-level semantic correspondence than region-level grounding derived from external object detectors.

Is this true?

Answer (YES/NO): NO